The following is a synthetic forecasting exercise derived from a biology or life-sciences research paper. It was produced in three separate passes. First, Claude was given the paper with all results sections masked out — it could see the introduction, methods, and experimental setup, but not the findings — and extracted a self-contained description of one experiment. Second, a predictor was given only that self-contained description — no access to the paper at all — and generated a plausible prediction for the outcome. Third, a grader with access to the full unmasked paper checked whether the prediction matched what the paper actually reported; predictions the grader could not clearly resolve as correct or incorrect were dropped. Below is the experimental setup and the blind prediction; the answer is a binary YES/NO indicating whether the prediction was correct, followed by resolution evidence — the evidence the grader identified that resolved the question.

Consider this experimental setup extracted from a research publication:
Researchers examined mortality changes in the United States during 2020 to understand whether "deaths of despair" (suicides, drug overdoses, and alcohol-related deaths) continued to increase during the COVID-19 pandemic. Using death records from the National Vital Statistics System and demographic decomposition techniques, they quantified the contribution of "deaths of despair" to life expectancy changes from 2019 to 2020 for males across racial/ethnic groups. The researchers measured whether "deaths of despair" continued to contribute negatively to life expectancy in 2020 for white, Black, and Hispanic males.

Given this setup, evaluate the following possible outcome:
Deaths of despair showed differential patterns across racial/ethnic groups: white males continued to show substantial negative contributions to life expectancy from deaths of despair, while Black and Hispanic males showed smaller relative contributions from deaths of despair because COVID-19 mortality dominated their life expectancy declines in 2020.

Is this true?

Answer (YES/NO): NO